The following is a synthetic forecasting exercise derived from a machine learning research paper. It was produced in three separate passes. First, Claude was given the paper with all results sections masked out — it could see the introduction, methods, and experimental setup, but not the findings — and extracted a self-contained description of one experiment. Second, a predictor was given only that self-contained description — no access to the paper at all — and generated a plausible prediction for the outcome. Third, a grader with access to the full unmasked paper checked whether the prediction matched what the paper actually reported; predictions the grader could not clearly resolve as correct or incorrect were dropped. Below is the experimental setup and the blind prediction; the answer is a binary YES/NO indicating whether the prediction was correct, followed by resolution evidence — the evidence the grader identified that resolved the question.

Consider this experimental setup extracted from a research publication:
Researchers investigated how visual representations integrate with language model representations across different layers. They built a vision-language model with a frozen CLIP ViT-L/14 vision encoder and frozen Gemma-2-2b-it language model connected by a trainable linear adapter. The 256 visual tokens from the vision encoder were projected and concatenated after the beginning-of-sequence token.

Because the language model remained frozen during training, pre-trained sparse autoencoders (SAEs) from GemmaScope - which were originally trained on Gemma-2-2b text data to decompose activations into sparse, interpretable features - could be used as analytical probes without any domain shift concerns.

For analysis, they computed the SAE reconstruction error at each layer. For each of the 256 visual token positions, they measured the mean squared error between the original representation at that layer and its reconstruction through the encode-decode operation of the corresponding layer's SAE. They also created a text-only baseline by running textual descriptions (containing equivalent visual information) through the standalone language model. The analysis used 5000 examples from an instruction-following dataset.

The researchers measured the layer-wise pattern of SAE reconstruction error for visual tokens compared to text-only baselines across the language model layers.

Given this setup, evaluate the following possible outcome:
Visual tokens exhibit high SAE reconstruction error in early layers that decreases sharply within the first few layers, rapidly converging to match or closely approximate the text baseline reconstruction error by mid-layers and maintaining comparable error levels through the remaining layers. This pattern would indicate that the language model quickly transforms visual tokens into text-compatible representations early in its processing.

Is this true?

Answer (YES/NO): NO